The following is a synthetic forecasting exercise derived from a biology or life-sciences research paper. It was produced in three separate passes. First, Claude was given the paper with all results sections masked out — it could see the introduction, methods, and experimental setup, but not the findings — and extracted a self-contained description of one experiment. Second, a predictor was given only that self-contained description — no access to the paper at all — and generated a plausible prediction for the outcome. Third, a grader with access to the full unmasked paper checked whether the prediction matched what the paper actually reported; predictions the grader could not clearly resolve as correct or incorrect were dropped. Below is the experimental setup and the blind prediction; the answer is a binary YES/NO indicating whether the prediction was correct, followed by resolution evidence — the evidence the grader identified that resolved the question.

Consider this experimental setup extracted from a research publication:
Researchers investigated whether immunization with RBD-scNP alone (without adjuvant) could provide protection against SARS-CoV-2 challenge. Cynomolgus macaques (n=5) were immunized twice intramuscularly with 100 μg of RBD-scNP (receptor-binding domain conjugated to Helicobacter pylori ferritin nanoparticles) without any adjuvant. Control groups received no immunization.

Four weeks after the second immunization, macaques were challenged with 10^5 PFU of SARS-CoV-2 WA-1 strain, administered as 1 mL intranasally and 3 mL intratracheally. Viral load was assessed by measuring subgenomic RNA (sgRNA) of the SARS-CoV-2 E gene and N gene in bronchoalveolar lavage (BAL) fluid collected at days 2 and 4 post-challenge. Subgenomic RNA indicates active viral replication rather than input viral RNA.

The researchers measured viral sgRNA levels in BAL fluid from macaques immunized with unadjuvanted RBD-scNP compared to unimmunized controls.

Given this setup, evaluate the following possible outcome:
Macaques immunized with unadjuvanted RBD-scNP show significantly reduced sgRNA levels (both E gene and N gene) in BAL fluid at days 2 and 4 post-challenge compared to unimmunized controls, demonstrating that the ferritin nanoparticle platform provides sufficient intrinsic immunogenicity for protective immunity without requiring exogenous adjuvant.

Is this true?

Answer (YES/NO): NO